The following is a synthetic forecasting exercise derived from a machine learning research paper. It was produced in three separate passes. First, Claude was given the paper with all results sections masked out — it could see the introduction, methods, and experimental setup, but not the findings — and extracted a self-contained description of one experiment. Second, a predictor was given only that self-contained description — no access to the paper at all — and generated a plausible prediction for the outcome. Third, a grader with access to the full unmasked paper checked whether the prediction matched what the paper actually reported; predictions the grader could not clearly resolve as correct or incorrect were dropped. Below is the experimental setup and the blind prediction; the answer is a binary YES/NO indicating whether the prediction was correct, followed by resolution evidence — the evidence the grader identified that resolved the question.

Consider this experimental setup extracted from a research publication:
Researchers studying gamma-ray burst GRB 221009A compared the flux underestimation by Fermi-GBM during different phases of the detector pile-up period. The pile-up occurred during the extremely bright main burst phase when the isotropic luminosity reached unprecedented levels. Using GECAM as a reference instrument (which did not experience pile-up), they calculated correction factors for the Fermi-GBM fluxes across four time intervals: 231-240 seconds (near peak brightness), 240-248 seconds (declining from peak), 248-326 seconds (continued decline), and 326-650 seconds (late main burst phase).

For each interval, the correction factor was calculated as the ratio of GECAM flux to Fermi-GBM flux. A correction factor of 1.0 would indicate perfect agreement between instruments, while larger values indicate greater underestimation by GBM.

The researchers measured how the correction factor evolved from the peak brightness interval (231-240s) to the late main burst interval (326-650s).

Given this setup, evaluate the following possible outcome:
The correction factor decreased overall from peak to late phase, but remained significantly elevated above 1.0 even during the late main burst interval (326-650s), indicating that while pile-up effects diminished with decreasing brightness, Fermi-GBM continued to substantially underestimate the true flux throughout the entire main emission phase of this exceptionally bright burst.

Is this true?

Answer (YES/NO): YES